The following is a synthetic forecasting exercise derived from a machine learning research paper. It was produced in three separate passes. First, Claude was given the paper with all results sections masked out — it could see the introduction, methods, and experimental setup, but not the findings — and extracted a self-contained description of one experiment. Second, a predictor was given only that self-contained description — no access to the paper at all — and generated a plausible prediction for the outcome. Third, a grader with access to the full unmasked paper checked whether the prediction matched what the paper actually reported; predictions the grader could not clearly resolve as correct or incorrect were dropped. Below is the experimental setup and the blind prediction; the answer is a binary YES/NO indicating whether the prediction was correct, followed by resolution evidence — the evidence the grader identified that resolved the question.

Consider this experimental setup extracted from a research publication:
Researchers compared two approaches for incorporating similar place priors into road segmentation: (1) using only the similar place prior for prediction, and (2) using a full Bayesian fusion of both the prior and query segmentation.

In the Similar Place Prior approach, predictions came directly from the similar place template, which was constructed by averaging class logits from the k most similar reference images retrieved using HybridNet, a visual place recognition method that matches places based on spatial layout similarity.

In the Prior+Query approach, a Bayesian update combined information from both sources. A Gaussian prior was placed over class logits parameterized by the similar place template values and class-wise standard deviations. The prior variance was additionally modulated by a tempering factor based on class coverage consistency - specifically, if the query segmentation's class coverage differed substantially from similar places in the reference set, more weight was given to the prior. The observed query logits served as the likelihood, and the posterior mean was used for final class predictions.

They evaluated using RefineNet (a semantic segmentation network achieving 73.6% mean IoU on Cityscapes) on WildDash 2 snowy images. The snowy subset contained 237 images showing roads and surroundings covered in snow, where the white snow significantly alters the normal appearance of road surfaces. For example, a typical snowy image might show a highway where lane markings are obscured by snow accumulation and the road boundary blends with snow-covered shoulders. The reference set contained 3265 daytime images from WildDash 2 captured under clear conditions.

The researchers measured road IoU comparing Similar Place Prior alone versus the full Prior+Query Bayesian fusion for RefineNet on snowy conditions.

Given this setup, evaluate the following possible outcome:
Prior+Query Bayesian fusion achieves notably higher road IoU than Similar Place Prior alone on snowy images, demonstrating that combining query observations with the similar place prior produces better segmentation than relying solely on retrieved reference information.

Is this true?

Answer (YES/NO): YES